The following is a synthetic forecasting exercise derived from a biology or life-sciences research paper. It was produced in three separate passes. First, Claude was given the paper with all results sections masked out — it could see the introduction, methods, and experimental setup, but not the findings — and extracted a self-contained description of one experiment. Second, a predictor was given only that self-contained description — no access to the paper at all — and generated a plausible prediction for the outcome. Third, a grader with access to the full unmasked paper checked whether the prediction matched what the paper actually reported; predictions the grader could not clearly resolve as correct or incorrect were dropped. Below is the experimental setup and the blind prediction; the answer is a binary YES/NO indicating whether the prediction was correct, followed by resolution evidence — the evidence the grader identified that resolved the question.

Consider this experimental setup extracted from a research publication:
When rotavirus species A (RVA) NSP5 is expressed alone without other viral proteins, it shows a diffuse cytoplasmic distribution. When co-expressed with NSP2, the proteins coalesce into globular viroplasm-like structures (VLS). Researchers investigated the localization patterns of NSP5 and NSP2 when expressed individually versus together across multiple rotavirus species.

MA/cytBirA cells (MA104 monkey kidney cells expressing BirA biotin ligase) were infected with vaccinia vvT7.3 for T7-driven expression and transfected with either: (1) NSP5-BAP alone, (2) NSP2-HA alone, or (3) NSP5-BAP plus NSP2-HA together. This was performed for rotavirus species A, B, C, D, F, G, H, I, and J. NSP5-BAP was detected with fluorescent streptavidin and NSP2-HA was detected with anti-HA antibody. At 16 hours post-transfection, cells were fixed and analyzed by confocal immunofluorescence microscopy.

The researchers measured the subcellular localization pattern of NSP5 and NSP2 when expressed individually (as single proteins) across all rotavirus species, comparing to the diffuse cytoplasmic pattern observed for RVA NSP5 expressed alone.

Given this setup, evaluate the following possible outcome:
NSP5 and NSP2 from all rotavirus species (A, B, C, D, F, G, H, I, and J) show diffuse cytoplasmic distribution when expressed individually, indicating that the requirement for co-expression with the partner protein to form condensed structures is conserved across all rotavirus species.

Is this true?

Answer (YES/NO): NO